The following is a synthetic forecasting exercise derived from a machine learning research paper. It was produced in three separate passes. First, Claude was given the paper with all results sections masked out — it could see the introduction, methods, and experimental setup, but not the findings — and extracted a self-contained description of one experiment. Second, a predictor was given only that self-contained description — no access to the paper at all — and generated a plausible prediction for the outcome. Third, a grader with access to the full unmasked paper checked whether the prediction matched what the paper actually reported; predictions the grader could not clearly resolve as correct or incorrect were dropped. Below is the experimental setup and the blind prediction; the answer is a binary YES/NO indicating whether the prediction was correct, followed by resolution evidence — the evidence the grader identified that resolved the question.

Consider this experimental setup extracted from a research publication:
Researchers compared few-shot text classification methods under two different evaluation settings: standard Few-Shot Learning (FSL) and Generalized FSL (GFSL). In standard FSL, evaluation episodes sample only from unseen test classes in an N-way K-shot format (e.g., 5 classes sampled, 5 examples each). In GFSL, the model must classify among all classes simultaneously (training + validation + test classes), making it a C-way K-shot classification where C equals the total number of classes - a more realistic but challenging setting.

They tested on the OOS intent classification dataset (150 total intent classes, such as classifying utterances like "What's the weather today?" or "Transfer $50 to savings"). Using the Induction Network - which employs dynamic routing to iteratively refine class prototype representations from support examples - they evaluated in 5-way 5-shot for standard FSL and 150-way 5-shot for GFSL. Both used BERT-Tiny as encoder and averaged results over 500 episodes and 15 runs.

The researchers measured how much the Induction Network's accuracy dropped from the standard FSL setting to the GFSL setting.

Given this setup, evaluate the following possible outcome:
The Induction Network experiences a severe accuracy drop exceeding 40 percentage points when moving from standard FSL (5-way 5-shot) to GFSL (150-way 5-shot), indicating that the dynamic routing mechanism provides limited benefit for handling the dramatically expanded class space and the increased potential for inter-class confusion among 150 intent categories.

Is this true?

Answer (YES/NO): YES